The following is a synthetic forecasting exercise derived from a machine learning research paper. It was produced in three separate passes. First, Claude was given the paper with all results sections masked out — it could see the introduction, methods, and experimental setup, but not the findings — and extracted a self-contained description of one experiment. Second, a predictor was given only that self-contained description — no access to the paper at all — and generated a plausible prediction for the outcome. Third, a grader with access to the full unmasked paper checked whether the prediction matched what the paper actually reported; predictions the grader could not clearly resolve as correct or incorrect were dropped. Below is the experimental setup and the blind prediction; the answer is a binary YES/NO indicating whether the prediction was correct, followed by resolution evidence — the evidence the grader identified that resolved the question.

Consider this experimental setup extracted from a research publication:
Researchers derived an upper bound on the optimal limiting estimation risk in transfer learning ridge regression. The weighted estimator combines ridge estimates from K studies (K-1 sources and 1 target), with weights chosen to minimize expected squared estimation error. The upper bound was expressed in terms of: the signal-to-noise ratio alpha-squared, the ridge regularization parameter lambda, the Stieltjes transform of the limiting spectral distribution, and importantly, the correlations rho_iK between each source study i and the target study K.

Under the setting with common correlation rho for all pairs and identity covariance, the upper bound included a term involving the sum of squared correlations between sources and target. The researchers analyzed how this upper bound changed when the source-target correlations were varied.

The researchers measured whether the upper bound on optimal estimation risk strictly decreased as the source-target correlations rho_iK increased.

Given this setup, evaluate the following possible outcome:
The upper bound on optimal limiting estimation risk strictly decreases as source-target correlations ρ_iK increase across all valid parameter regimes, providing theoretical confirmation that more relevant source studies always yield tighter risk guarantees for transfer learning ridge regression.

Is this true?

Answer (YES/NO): NO